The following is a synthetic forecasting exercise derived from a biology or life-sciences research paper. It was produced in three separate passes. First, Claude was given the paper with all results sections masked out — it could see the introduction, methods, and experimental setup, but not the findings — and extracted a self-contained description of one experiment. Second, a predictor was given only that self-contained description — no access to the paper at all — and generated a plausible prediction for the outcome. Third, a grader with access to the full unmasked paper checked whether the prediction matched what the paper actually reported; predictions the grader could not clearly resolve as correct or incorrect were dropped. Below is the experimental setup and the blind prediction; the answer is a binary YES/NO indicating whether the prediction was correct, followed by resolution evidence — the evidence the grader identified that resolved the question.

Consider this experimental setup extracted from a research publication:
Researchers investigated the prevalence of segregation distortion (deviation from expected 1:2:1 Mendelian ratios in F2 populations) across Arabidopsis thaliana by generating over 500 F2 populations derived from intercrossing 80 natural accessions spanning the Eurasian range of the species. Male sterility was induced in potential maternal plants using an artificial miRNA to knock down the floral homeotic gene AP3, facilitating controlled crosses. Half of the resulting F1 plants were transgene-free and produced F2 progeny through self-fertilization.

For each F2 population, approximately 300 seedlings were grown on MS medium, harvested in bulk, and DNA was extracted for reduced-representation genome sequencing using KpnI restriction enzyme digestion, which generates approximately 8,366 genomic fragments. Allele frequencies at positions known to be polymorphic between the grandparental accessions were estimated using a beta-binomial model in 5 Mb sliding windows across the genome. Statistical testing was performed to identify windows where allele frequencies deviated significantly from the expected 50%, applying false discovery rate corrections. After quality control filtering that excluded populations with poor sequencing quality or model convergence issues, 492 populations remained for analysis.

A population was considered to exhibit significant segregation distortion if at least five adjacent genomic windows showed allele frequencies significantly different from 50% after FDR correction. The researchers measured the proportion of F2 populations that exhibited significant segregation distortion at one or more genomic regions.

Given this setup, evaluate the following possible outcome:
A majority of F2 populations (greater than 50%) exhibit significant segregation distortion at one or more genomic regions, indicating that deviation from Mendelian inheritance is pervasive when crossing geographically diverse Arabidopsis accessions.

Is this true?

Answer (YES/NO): NO